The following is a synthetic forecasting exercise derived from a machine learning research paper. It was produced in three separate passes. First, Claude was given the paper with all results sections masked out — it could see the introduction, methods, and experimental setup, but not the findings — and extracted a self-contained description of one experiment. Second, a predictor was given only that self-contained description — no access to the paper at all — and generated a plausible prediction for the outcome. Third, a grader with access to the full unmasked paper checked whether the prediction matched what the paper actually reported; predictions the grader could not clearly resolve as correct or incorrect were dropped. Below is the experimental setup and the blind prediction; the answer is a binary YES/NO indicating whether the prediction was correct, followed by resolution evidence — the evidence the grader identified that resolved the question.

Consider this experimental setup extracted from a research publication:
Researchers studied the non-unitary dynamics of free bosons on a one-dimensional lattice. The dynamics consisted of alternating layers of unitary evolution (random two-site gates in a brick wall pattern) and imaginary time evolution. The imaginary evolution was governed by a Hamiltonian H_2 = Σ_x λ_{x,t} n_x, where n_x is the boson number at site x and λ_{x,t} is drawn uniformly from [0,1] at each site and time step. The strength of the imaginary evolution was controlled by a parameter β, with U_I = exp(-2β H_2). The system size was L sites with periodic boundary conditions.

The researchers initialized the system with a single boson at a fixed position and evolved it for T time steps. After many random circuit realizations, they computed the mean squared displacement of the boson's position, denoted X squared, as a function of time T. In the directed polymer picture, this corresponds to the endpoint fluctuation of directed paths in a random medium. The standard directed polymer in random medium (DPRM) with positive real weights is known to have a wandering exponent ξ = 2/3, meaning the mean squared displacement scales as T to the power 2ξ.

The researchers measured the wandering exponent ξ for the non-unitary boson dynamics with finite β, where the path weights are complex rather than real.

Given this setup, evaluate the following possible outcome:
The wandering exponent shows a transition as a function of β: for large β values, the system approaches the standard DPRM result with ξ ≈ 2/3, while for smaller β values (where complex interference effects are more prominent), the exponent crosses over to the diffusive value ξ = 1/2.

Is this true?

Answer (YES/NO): NO